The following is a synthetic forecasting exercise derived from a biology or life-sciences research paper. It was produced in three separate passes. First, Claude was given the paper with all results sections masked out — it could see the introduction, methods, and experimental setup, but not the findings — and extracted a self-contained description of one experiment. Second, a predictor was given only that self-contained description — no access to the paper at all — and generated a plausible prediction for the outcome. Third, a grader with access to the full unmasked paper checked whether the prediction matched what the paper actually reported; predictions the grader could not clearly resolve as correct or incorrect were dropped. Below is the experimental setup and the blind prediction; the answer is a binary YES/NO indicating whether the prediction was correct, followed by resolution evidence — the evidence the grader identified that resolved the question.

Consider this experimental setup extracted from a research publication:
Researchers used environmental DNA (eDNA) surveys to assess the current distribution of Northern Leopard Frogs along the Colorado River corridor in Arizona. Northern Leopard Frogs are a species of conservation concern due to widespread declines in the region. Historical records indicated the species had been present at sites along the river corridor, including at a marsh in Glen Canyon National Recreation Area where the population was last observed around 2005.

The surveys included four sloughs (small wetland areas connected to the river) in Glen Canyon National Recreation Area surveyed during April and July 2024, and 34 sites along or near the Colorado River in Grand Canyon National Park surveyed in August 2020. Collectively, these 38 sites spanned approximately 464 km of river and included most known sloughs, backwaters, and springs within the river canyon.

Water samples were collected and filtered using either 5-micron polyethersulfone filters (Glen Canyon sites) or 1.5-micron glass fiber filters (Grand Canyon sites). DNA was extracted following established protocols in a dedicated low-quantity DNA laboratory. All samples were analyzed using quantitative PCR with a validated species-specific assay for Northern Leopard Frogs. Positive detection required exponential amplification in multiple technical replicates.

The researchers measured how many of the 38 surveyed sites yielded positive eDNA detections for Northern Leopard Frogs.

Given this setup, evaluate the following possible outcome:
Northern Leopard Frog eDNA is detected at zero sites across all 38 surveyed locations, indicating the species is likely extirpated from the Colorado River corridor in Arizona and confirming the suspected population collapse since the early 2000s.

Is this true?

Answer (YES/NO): YES